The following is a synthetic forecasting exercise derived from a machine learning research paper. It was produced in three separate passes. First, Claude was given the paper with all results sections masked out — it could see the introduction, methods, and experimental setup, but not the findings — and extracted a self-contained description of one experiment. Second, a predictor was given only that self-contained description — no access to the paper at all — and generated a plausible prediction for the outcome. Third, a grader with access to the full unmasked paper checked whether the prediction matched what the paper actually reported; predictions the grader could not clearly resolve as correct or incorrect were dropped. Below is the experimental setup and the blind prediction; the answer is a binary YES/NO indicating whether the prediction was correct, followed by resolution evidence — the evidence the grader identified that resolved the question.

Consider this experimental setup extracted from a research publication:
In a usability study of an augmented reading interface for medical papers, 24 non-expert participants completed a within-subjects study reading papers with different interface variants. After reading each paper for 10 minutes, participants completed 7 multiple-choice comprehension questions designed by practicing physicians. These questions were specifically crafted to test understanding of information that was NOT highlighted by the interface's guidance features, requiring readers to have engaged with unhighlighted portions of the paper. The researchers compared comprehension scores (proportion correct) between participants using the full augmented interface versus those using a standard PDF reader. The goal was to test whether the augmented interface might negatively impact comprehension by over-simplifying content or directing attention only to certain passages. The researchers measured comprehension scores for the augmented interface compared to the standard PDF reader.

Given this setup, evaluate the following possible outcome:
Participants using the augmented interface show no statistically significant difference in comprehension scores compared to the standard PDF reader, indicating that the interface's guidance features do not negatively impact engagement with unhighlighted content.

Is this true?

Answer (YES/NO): YES